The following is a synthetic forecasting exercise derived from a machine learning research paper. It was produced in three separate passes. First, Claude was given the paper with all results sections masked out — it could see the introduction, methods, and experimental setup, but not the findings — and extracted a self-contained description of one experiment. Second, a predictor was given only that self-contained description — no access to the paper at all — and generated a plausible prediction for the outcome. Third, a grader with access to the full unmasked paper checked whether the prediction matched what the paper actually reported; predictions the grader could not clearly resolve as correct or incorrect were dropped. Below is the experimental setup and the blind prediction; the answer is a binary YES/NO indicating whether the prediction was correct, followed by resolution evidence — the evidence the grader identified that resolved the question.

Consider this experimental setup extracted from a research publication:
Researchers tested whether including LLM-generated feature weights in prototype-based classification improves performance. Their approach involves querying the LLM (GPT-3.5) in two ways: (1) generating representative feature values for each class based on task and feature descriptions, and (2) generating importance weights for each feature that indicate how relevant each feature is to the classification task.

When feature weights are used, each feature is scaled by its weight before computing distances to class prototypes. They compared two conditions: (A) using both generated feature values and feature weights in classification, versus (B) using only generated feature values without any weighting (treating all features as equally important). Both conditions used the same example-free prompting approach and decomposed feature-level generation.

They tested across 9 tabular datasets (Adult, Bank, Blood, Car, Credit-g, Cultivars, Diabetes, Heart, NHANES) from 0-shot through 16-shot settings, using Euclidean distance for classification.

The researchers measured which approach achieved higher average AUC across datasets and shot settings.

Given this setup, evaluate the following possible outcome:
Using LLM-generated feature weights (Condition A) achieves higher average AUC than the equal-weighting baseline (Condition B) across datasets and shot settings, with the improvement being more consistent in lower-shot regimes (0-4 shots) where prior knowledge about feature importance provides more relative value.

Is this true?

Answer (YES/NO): YES